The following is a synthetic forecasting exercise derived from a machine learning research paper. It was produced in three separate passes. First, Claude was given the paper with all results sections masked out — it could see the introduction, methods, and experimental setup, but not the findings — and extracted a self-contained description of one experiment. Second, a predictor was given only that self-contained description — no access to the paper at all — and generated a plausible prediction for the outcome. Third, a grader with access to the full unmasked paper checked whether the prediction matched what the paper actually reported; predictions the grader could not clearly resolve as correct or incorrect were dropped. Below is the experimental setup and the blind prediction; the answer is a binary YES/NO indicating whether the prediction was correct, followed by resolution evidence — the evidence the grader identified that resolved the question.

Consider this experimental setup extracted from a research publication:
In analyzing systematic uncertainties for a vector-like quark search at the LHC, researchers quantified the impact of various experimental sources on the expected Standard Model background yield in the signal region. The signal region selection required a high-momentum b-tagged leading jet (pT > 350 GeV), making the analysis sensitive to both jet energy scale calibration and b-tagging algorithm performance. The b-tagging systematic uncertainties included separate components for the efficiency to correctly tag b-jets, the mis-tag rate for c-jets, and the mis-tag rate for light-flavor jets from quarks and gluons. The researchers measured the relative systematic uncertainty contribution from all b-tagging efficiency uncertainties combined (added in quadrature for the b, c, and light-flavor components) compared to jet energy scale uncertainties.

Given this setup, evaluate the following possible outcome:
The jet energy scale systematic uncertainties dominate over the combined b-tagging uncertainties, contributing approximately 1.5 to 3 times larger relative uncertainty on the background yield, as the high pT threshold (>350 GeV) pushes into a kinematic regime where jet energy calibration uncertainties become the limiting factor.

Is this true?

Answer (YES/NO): NO